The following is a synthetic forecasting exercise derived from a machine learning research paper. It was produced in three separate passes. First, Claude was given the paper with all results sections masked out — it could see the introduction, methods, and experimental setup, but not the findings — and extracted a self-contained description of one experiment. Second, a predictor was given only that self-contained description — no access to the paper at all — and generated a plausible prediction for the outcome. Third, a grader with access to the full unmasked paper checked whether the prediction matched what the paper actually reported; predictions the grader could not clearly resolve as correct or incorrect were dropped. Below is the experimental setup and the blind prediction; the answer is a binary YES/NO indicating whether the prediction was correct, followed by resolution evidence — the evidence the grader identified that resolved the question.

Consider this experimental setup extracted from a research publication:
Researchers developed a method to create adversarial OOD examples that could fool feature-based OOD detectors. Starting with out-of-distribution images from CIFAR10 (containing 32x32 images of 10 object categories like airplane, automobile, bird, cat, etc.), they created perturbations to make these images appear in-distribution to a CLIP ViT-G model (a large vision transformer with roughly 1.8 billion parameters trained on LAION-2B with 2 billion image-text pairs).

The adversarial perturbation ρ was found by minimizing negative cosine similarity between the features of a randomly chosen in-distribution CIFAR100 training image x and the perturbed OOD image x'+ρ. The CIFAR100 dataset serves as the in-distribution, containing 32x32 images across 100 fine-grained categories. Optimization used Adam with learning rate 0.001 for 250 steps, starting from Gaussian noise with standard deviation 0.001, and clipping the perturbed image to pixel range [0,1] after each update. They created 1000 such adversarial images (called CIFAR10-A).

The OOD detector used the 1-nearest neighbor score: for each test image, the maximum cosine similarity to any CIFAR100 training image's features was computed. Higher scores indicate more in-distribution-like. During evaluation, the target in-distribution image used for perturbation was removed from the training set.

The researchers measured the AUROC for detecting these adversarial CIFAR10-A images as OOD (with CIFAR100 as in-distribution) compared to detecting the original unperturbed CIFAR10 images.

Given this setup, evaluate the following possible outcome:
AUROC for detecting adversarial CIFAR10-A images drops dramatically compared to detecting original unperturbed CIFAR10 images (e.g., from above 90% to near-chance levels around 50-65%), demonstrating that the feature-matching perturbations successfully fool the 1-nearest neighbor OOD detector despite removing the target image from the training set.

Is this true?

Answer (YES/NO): YES